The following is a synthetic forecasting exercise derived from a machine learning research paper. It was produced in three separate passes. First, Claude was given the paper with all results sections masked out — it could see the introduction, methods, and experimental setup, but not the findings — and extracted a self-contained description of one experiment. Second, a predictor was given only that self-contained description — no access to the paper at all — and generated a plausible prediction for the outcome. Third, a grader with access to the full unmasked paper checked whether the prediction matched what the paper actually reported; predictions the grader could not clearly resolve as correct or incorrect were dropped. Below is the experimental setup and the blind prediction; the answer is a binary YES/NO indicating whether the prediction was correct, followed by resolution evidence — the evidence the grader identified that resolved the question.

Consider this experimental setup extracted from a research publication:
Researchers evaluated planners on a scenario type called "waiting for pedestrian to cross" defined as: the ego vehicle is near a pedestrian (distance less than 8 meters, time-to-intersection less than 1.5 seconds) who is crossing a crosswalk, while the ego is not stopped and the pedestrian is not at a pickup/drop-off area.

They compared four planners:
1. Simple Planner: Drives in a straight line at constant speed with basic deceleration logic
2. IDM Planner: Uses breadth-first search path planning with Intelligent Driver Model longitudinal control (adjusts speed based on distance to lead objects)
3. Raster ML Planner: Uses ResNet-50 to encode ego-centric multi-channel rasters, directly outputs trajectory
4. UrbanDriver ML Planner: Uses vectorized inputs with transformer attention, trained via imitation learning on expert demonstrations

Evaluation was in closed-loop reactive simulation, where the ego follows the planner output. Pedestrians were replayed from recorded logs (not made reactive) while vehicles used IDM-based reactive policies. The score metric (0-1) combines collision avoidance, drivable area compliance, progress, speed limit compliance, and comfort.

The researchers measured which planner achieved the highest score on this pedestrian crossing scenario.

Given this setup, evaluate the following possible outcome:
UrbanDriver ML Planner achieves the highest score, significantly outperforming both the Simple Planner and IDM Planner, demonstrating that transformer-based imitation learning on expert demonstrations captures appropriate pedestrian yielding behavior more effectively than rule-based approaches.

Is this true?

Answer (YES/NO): NO